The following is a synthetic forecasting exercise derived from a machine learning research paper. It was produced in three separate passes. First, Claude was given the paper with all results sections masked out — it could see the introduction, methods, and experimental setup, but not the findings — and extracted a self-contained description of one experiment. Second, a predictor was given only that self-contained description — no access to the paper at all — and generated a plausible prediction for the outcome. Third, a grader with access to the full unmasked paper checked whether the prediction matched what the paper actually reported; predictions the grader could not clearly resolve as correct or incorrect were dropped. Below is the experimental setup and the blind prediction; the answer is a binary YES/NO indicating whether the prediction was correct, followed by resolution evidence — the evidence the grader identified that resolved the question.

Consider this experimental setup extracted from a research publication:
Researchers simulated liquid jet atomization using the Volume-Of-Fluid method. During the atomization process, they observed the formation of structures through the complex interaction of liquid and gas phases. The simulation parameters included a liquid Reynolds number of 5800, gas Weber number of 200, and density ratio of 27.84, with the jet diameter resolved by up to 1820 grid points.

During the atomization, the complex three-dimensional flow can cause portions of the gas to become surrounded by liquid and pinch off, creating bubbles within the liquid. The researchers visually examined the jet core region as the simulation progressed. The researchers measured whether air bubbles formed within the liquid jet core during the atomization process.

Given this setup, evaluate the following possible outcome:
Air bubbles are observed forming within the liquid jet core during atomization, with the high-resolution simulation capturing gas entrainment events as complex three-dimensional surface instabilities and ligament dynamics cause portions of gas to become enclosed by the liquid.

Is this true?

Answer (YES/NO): YES